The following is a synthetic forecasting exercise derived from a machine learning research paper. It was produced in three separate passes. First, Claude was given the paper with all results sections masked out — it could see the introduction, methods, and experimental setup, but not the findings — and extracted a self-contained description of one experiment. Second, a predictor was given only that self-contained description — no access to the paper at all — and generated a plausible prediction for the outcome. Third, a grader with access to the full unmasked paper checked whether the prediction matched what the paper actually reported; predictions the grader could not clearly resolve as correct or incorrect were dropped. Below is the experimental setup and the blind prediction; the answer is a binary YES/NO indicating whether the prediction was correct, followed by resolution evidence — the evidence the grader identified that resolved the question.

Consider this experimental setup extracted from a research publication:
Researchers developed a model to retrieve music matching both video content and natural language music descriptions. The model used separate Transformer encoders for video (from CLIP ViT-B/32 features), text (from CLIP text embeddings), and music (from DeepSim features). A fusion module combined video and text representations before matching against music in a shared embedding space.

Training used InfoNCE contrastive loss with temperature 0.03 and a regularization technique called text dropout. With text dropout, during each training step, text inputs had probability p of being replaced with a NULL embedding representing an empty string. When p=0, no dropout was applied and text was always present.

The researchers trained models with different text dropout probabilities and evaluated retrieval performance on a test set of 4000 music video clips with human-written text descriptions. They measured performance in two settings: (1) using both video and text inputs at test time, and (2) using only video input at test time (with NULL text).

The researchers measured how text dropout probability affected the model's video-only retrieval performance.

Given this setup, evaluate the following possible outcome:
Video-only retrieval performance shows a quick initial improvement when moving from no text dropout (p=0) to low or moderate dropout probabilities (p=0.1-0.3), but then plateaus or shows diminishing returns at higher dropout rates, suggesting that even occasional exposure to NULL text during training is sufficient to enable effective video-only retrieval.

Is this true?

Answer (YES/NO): NO